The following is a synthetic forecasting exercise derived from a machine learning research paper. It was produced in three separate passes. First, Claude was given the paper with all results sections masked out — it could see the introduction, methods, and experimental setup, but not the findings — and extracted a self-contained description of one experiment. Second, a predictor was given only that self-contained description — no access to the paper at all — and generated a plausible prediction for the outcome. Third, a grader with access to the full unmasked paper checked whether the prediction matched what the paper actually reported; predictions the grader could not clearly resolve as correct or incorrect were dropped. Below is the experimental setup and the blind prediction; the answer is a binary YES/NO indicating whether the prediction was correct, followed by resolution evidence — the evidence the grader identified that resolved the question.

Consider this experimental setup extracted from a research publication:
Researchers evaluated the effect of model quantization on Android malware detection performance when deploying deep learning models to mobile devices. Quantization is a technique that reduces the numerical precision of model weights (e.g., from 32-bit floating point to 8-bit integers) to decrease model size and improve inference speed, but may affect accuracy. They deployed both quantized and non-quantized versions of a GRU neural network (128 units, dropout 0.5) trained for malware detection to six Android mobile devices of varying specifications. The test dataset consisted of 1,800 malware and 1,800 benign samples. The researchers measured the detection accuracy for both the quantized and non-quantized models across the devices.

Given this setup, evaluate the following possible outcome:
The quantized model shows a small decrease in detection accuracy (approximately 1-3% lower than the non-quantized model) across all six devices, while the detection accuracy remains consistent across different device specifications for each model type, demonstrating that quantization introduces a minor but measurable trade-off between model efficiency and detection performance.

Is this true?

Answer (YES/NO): NO